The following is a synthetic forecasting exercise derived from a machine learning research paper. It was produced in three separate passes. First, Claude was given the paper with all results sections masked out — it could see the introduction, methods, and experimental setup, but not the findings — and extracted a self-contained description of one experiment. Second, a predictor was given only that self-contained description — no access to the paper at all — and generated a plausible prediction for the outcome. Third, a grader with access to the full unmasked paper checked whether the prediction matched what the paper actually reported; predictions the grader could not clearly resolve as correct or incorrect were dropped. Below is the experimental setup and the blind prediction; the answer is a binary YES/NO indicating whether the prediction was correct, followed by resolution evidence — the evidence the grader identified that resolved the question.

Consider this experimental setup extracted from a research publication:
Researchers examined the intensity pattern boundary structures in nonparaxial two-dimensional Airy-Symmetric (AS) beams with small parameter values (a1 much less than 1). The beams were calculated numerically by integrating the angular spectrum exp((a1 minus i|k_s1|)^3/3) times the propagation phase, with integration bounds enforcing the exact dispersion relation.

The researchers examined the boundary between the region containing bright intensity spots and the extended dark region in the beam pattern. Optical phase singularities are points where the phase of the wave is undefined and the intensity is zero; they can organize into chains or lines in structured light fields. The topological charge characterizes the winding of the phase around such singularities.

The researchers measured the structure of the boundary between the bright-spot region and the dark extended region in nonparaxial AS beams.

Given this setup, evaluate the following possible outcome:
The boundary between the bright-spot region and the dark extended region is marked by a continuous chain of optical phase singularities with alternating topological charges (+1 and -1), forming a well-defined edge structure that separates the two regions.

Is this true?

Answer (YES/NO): NO